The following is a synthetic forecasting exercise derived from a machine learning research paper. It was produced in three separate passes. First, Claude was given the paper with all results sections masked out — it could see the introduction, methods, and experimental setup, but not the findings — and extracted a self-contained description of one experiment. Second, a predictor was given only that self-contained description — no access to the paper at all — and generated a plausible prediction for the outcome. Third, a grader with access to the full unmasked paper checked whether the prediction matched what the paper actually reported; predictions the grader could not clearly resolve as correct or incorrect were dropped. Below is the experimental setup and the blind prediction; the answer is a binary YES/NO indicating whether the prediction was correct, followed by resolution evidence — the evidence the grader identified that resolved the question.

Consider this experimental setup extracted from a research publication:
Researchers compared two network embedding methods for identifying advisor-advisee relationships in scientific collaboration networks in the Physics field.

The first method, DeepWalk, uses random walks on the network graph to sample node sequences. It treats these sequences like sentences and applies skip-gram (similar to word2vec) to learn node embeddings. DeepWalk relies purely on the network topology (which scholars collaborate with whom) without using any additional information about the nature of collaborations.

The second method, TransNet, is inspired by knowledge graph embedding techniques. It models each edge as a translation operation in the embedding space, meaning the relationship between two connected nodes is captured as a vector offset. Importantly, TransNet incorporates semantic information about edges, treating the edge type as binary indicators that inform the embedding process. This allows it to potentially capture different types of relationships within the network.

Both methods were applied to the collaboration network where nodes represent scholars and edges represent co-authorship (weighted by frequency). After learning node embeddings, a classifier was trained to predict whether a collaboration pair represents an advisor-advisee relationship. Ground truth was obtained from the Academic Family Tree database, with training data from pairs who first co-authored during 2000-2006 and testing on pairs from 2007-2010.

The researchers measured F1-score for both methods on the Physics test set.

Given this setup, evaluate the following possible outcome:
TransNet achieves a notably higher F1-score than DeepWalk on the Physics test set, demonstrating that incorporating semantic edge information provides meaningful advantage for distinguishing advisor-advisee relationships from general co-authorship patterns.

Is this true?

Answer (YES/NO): YES